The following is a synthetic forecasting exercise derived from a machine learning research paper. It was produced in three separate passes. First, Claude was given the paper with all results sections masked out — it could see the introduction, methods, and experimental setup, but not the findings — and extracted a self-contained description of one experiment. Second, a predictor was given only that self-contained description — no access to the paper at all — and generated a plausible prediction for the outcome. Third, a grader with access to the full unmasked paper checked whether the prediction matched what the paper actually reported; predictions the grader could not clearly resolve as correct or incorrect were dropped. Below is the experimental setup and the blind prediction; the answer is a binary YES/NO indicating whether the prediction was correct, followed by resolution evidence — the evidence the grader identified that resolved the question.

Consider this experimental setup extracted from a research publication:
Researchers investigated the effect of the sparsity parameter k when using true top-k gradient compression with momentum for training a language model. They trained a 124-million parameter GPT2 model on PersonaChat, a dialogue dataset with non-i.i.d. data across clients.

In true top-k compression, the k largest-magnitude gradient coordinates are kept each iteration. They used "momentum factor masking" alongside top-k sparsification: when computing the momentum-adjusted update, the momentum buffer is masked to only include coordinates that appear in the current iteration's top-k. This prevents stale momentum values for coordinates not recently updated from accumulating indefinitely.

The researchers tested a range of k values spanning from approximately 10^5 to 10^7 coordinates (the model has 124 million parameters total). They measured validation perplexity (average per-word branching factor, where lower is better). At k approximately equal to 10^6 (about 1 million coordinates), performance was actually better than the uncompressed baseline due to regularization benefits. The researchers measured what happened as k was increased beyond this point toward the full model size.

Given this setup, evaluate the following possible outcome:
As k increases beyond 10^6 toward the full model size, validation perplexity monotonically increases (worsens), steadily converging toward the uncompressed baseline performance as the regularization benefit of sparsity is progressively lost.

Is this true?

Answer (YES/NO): NO